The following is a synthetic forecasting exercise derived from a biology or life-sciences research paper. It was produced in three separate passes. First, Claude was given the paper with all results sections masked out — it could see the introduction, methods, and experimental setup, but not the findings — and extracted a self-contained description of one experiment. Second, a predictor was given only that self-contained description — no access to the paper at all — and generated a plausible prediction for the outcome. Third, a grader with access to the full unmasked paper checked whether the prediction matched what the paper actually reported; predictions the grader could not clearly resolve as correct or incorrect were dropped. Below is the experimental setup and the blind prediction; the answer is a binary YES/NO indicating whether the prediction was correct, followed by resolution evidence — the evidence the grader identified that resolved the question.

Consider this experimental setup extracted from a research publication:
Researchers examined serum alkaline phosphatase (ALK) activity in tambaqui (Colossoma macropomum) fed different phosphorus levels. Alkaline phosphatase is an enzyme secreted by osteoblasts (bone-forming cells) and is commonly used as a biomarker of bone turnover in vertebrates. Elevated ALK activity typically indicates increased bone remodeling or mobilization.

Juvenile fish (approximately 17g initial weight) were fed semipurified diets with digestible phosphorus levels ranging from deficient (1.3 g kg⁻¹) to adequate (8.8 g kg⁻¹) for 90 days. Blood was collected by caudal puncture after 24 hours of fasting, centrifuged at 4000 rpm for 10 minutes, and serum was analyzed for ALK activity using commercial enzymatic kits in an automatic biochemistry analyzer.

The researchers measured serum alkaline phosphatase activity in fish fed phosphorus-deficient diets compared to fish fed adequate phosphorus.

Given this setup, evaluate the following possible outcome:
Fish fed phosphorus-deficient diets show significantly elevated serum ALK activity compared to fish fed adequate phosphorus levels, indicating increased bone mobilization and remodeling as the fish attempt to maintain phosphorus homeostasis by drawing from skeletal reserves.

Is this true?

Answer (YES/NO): YES